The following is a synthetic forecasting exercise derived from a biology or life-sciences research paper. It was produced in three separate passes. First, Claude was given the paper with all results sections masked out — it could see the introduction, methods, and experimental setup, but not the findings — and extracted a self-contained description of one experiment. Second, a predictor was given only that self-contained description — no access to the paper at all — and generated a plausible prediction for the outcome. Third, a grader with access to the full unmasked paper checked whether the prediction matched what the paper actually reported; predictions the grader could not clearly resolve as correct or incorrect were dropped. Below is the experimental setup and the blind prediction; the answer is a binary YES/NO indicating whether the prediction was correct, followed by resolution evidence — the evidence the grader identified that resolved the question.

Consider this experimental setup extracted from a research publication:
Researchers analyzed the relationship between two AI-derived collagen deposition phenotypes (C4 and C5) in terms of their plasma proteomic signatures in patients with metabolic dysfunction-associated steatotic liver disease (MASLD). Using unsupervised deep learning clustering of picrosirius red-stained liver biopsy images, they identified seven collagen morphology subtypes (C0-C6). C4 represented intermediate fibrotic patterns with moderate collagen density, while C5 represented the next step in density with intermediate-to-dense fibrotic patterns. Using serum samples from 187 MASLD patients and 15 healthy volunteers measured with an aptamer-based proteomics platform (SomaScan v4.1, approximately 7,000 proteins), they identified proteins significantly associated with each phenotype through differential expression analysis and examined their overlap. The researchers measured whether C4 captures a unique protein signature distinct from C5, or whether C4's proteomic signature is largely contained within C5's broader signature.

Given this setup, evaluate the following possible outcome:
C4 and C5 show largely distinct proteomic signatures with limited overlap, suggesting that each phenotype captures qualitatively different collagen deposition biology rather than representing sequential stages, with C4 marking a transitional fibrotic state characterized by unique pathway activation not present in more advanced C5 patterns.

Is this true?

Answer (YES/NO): NO